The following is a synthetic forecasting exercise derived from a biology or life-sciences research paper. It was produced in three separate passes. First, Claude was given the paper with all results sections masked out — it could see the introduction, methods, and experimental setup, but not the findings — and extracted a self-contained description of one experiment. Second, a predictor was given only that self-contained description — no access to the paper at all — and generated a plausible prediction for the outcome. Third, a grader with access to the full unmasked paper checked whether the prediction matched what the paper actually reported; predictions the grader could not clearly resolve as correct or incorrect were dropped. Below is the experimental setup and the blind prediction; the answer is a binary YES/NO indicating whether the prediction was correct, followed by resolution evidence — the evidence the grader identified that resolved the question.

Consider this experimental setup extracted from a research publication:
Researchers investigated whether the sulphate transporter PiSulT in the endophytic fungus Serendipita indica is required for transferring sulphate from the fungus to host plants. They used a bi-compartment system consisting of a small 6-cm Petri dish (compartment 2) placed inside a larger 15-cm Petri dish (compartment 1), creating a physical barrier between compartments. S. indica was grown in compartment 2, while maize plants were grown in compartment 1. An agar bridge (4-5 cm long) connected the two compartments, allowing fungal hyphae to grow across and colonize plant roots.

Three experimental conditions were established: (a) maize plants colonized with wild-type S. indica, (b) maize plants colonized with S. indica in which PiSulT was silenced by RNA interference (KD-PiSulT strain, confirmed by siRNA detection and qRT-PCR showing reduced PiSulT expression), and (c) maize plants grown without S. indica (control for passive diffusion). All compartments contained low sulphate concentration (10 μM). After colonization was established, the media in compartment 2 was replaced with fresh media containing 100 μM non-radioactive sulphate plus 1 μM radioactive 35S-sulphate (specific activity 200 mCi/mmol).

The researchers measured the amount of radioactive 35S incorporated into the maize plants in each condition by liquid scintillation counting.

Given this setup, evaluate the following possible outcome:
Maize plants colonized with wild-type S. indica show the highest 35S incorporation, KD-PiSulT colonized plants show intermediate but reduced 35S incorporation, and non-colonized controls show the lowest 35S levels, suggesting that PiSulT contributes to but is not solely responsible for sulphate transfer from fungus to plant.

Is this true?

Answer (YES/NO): YES